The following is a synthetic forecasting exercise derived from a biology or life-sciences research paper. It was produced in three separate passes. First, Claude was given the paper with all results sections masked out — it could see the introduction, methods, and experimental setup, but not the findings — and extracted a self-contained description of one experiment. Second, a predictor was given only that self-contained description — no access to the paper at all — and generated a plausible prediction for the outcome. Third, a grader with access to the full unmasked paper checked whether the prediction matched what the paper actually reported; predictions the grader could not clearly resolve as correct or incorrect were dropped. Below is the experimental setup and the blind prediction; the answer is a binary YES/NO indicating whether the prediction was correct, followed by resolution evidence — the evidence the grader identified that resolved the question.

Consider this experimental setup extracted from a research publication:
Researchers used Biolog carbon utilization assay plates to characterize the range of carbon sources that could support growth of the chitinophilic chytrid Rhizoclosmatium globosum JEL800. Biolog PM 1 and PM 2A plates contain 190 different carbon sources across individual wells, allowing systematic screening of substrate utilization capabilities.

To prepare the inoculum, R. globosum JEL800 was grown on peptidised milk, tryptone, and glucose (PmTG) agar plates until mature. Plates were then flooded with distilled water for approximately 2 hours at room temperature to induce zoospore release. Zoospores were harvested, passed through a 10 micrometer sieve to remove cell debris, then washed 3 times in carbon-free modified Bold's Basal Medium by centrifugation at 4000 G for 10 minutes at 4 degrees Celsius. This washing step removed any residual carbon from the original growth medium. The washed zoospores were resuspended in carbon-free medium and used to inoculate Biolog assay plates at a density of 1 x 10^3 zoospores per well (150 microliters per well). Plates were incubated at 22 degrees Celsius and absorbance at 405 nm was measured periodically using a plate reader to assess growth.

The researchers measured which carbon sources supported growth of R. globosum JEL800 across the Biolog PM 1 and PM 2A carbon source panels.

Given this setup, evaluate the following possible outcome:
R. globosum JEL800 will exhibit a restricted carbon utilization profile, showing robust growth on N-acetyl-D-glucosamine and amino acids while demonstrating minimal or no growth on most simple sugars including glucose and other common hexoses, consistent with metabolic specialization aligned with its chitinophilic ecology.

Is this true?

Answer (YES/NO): NO